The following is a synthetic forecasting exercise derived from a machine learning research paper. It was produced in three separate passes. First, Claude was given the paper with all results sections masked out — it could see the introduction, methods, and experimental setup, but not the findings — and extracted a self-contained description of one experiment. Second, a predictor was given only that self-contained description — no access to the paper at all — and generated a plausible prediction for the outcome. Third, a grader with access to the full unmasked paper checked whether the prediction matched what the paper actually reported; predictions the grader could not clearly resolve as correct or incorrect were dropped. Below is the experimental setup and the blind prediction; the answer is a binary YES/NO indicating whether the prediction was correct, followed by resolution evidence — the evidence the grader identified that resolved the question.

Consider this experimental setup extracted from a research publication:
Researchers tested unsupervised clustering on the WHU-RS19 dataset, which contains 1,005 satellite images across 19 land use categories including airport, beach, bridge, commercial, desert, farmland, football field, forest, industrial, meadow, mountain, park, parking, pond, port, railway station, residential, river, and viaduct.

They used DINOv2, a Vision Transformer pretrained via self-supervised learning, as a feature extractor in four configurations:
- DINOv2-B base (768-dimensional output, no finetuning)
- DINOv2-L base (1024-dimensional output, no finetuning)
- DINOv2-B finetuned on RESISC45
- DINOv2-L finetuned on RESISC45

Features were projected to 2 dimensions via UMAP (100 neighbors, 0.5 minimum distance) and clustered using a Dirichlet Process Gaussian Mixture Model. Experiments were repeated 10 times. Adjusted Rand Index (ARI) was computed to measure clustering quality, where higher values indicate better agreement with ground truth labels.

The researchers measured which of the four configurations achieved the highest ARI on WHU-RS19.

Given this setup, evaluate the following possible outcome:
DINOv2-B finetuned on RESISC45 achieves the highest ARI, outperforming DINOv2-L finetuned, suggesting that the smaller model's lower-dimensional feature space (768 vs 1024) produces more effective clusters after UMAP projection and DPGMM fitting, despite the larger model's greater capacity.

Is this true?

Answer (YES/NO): YES